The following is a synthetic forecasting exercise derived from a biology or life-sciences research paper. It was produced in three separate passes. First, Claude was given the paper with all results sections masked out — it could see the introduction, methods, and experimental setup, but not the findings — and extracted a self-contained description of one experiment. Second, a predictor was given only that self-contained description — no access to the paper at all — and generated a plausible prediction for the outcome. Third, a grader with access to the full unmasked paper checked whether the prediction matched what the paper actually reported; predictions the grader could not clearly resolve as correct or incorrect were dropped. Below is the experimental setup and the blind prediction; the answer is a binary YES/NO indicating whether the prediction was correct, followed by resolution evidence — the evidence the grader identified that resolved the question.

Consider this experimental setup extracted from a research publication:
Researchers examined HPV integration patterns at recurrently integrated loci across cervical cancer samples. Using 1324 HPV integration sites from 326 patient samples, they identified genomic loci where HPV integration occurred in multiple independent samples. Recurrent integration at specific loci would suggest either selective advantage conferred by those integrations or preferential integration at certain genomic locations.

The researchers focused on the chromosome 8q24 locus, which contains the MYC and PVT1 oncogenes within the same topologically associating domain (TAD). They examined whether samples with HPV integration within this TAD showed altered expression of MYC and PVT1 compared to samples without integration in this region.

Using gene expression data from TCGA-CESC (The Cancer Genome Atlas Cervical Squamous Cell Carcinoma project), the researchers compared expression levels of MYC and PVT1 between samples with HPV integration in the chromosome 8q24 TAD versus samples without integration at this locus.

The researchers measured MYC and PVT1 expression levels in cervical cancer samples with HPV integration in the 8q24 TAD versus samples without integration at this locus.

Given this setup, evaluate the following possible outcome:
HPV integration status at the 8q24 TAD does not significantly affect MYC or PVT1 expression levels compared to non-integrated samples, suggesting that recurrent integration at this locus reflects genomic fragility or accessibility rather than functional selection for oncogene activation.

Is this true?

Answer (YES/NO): NO